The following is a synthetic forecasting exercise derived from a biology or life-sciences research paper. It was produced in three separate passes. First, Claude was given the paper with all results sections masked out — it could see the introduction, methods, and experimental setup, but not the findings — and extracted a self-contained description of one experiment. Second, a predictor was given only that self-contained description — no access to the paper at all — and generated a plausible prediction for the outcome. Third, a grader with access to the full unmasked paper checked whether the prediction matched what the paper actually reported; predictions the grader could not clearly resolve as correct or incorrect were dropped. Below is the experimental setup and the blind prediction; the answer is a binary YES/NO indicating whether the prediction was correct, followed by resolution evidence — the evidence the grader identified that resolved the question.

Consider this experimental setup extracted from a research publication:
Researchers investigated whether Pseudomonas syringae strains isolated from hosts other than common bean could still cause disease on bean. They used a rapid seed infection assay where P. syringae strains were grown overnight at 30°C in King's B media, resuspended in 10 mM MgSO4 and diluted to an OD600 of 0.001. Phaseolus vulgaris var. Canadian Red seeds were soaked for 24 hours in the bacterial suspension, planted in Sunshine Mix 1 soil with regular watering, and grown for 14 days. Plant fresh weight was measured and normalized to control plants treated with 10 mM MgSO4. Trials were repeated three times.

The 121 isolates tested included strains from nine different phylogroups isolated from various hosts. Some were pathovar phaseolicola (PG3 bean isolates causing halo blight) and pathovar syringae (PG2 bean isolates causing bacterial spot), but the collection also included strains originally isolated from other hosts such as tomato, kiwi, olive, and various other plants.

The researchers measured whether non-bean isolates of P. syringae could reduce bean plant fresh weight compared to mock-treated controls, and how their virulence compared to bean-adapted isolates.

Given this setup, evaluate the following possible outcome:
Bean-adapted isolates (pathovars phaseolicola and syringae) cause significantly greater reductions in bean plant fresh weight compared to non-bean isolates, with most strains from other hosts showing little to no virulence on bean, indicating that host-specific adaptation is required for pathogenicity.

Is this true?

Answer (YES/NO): NO